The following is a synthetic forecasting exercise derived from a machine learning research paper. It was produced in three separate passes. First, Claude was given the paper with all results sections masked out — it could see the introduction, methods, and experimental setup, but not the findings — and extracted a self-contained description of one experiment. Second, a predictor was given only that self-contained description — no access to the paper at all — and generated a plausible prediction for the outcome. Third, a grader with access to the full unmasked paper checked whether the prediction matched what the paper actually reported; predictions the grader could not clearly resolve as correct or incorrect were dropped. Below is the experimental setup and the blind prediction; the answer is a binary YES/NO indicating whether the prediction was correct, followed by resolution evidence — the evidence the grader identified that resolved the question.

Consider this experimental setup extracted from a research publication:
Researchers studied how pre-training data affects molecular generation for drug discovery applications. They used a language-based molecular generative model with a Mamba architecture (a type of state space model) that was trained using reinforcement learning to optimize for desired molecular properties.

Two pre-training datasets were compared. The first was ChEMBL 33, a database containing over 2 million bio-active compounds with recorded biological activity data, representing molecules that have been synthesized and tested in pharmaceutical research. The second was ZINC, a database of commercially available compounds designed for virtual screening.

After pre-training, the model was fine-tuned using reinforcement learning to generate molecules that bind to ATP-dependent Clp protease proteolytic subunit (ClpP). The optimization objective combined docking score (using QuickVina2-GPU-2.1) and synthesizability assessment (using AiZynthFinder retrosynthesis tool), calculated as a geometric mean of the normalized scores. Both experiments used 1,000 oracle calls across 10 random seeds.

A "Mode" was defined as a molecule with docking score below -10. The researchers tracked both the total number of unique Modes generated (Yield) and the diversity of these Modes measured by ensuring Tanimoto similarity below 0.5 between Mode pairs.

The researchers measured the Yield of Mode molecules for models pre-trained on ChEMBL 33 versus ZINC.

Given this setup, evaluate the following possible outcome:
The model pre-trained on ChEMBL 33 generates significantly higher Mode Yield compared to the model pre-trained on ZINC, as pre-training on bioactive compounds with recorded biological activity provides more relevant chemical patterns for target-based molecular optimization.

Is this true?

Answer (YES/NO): YES